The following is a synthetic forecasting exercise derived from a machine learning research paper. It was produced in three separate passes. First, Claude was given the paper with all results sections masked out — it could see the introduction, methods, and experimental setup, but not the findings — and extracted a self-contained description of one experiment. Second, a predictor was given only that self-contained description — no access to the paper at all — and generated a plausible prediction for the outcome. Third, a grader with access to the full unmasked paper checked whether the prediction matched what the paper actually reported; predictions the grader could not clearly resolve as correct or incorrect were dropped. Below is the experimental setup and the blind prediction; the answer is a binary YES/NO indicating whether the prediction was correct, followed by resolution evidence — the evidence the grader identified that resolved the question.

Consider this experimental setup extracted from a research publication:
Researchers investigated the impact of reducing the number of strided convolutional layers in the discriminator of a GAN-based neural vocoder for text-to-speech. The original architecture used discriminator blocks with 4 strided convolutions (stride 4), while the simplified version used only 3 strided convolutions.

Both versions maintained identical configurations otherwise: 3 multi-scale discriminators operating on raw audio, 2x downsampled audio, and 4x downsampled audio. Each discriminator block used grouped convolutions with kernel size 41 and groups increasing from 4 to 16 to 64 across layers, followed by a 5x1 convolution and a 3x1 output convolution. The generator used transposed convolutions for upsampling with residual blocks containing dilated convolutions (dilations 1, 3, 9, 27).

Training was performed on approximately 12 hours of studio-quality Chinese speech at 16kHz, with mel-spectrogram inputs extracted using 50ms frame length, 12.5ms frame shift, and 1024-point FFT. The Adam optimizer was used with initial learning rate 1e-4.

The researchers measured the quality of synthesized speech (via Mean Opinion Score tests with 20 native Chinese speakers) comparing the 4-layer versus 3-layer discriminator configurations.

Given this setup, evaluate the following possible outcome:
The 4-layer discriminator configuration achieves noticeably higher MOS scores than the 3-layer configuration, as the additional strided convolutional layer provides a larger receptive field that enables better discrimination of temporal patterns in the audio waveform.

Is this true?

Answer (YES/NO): NO